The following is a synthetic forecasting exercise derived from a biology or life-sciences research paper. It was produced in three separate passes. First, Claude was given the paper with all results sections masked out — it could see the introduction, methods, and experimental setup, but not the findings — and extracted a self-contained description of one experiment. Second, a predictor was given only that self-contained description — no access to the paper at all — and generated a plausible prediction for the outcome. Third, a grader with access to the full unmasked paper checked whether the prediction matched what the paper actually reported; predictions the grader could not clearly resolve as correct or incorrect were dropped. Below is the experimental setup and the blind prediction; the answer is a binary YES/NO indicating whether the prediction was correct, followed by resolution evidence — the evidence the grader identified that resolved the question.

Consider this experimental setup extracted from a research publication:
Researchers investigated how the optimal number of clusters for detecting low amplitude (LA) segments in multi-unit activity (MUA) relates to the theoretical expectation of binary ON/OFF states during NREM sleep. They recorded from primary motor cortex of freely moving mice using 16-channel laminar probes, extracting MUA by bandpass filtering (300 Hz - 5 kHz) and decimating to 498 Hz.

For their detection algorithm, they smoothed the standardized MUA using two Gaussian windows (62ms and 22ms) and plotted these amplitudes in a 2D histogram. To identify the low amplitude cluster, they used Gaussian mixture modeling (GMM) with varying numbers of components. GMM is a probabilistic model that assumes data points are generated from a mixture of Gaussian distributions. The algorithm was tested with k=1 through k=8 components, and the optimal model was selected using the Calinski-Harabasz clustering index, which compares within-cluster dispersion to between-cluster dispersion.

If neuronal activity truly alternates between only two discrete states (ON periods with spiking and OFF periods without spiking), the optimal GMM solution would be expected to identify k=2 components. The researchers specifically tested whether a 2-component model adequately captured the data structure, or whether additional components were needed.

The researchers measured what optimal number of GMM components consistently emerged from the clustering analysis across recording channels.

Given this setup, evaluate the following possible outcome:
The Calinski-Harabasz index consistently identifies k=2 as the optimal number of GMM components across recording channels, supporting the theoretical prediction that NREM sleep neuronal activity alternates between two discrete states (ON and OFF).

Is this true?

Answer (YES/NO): NO